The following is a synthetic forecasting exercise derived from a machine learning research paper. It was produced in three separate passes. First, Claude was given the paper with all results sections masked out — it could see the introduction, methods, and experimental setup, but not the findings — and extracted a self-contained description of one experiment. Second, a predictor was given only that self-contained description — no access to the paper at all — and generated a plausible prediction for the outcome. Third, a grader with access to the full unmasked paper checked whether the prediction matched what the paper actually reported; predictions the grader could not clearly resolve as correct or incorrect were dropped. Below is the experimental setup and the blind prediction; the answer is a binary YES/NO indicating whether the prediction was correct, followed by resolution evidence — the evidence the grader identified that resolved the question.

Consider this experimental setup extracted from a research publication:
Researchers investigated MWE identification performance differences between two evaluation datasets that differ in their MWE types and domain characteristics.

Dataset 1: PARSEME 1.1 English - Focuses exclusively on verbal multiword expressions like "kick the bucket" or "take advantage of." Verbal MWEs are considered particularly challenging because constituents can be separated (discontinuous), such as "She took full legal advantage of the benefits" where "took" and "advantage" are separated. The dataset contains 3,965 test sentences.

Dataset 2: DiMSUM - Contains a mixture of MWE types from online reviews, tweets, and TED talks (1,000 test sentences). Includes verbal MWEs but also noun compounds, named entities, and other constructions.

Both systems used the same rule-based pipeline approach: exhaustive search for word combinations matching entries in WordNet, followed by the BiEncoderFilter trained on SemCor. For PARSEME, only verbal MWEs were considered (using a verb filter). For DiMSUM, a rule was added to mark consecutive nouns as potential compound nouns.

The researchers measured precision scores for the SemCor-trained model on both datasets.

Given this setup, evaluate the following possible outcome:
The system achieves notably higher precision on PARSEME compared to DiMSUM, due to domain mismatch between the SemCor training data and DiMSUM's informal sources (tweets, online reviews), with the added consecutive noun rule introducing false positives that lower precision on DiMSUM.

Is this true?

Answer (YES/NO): NO